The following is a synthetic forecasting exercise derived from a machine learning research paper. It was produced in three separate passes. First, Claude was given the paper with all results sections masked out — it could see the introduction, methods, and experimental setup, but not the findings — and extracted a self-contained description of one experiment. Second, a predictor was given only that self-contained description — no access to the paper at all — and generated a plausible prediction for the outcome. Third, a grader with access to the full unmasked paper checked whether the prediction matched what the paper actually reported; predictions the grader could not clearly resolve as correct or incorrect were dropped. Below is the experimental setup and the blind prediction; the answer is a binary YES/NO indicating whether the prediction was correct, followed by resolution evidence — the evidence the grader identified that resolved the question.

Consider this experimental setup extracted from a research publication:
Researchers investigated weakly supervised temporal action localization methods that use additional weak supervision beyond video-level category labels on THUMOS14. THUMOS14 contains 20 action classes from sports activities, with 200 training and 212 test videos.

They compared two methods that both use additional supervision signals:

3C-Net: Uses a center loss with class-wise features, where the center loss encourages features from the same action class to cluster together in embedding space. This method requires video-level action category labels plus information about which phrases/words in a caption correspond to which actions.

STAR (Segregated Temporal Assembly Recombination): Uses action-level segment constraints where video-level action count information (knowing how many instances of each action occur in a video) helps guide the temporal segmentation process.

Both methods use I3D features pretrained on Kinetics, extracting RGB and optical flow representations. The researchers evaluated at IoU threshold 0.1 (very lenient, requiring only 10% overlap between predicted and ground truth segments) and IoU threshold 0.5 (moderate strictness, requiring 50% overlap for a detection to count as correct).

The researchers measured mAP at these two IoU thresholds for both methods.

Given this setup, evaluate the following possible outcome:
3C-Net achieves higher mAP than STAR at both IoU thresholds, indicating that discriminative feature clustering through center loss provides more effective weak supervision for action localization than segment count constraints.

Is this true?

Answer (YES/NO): NO